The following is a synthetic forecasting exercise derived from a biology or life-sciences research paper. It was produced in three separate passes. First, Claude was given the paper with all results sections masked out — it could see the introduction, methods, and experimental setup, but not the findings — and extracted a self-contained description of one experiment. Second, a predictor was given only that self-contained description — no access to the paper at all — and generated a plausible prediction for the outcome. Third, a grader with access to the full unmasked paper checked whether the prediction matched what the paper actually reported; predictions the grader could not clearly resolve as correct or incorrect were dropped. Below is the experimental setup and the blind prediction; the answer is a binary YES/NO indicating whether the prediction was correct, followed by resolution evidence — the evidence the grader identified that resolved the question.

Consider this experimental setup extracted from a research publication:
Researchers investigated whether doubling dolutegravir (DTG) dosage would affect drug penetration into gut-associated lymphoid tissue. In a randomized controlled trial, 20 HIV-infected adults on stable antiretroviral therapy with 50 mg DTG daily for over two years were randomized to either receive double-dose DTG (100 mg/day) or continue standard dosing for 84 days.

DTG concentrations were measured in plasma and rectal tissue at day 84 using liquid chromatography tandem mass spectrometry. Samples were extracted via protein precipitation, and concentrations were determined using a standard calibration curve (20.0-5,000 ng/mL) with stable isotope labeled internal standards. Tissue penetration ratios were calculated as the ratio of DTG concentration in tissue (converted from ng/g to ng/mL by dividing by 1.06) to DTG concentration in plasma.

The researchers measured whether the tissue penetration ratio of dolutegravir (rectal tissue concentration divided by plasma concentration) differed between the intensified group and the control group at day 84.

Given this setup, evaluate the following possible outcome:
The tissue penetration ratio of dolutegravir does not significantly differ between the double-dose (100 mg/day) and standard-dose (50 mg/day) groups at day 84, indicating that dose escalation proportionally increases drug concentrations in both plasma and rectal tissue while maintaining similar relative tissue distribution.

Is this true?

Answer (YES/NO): NO